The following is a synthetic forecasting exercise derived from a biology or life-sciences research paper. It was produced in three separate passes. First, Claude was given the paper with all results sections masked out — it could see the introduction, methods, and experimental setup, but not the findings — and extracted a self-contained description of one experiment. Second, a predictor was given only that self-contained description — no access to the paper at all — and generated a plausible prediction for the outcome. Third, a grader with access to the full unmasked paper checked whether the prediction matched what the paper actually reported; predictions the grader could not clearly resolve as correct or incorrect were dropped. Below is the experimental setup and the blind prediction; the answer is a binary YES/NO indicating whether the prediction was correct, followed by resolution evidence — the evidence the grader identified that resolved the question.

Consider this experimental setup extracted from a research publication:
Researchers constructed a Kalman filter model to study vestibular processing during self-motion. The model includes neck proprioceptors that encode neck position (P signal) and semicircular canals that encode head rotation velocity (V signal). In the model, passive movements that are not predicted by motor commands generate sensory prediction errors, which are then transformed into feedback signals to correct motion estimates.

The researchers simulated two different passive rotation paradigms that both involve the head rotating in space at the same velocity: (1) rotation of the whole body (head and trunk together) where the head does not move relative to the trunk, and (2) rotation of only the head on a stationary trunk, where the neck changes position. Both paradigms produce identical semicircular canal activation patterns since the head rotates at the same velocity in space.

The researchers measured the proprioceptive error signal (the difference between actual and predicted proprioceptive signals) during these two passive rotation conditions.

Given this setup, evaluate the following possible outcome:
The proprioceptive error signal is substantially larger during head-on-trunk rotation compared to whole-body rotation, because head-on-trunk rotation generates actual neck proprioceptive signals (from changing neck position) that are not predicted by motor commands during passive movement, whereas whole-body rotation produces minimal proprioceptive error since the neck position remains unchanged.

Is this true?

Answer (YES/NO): NO